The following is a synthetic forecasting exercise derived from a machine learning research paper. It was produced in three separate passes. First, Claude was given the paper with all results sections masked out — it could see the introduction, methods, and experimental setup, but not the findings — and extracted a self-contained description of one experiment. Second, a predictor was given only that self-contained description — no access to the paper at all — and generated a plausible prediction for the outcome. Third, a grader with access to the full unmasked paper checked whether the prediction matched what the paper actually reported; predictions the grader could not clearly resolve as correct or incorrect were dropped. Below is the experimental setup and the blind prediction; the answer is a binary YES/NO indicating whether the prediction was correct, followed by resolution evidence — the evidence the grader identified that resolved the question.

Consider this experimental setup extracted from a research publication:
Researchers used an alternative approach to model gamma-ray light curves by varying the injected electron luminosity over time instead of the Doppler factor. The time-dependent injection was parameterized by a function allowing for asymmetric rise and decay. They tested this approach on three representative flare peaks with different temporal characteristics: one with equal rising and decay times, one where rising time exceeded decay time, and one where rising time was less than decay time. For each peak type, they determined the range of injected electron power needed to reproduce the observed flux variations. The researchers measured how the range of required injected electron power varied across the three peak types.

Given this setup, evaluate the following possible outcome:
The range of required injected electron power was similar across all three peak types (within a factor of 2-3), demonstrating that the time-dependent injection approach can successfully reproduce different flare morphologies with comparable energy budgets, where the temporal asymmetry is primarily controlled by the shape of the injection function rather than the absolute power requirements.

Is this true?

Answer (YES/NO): NO